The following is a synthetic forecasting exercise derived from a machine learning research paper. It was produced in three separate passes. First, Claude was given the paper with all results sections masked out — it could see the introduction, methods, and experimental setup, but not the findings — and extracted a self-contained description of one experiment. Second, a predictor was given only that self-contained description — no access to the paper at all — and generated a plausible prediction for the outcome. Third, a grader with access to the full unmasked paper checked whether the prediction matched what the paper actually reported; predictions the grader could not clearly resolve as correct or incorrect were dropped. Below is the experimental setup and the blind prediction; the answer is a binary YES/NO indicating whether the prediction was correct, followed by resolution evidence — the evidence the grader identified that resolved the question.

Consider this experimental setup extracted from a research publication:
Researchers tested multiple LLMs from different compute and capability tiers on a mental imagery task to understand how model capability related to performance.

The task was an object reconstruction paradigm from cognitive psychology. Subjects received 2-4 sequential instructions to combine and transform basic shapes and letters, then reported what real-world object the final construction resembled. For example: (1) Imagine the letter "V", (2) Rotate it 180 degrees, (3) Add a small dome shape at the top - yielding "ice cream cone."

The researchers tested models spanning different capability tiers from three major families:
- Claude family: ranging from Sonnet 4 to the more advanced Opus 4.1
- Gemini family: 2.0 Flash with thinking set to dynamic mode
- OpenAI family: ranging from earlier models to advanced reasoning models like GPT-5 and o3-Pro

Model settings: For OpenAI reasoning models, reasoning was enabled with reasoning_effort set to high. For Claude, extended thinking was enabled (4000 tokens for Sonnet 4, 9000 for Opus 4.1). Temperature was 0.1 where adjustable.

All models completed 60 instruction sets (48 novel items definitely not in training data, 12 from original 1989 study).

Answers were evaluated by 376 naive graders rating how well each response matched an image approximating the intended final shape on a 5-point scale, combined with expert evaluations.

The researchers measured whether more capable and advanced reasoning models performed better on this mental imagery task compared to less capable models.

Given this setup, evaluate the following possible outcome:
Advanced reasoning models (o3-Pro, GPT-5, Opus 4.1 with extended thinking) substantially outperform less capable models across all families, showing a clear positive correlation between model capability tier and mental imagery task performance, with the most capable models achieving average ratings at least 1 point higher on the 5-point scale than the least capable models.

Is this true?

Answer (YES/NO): NO